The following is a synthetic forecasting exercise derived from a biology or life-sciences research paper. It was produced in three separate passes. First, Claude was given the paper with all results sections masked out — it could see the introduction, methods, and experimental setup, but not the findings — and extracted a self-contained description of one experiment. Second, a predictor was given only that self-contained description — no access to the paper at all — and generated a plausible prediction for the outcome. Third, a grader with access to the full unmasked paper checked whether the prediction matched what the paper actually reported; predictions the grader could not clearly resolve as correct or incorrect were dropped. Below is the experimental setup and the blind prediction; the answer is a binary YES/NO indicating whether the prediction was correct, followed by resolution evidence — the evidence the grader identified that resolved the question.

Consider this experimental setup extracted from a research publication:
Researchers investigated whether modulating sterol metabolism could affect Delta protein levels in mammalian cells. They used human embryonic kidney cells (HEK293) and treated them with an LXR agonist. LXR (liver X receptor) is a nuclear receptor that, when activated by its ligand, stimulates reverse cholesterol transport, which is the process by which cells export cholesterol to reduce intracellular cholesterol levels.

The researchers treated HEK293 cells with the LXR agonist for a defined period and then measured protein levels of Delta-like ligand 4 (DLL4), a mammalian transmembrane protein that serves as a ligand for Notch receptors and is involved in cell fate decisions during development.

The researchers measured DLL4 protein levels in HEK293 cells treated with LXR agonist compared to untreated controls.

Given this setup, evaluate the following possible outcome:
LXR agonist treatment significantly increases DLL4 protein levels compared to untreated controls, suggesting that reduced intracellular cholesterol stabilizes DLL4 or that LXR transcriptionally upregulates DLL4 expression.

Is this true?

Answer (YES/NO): NO